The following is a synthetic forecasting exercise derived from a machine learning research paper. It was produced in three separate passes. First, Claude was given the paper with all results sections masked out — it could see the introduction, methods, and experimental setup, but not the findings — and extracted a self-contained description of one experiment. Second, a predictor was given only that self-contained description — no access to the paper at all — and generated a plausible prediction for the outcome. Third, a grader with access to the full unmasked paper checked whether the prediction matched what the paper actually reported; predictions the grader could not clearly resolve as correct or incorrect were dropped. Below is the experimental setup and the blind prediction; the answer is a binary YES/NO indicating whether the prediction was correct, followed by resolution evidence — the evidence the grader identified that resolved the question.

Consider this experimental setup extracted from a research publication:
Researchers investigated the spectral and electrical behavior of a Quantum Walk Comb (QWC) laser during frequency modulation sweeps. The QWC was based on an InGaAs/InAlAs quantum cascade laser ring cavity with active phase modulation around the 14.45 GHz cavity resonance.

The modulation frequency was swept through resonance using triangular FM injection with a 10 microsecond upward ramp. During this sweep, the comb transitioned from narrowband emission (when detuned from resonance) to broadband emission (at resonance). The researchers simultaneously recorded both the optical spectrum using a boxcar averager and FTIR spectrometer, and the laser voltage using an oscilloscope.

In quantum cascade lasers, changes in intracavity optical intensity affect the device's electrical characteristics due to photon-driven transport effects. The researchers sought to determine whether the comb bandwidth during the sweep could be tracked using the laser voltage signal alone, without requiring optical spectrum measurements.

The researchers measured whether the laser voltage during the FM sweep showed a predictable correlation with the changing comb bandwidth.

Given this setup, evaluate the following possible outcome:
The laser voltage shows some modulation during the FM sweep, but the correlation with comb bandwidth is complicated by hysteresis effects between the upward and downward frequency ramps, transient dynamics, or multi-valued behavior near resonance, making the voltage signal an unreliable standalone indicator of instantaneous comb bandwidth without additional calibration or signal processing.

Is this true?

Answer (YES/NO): NO